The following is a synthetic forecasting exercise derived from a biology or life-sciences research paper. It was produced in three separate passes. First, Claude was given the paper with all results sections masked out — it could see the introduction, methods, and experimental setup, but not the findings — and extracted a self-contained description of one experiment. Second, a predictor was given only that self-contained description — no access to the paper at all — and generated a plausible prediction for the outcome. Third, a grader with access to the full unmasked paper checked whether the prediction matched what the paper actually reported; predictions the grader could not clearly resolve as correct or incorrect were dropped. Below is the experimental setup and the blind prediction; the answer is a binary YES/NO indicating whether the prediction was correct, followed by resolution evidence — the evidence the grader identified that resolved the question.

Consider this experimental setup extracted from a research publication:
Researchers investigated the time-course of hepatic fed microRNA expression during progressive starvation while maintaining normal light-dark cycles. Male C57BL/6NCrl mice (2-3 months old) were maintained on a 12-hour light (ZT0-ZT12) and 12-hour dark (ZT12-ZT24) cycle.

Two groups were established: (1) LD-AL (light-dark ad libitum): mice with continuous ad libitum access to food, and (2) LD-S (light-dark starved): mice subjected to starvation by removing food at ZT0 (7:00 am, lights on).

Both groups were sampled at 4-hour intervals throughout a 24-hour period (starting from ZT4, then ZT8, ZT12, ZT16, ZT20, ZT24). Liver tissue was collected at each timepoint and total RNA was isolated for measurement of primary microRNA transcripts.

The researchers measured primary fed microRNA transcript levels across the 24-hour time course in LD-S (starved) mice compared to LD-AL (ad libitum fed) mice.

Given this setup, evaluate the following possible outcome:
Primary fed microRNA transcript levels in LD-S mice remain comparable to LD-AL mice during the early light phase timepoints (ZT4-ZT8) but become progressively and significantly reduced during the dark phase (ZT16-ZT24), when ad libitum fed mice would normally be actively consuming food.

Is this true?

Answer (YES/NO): NO